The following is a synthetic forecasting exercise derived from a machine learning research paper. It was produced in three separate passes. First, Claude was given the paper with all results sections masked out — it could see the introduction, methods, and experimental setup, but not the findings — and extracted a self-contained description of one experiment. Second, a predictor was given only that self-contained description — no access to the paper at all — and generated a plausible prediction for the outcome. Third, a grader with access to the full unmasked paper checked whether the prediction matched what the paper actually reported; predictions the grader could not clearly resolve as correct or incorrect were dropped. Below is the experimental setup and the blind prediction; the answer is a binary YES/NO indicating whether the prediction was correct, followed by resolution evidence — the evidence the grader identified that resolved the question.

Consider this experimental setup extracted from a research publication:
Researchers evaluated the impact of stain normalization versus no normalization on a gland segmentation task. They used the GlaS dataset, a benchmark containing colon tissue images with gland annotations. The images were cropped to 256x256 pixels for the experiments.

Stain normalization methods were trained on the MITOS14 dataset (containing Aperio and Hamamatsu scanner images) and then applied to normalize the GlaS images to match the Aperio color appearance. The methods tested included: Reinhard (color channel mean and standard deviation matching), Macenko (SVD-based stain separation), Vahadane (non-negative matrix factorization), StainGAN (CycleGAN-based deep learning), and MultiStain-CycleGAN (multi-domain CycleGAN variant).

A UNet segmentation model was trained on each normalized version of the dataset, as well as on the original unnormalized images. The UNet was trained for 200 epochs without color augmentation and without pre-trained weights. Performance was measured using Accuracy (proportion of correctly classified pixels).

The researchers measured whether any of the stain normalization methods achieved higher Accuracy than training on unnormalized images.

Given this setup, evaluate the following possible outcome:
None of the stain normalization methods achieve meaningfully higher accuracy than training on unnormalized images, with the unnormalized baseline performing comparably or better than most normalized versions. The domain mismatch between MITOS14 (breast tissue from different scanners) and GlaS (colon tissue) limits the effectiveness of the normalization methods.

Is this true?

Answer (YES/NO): NO